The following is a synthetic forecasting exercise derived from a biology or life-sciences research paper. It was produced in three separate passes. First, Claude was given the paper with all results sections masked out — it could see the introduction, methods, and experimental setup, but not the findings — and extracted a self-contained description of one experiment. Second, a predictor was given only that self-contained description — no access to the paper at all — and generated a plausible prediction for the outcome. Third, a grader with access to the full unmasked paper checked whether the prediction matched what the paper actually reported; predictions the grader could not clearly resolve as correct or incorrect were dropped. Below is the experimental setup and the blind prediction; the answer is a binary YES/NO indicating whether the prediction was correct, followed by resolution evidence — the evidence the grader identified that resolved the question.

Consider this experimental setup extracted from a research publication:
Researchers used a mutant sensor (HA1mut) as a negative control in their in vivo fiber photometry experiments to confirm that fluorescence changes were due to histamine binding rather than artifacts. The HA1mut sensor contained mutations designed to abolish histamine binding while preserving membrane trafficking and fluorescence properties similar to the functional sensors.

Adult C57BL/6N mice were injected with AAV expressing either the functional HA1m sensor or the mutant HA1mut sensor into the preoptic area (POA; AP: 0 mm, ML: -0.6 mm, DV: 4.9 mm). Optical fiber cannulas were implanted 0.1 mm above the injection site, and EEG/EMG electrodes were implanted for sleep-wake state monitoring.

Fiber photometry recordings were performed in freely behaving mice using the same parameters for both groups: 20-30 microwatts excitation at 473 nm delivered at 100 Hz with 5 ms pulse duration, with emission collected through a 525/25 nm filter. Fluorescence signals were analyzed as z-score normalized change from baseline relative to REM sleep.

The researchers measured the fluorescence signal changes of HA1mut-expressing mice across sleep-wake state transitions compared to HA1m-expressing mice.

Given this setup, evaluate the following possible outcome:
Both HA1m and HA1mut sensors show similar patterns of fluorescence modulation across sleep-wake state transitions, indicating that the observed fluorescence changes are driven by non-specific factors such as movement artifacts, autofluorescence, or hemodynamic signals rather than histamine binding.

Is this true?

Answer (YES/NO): NO